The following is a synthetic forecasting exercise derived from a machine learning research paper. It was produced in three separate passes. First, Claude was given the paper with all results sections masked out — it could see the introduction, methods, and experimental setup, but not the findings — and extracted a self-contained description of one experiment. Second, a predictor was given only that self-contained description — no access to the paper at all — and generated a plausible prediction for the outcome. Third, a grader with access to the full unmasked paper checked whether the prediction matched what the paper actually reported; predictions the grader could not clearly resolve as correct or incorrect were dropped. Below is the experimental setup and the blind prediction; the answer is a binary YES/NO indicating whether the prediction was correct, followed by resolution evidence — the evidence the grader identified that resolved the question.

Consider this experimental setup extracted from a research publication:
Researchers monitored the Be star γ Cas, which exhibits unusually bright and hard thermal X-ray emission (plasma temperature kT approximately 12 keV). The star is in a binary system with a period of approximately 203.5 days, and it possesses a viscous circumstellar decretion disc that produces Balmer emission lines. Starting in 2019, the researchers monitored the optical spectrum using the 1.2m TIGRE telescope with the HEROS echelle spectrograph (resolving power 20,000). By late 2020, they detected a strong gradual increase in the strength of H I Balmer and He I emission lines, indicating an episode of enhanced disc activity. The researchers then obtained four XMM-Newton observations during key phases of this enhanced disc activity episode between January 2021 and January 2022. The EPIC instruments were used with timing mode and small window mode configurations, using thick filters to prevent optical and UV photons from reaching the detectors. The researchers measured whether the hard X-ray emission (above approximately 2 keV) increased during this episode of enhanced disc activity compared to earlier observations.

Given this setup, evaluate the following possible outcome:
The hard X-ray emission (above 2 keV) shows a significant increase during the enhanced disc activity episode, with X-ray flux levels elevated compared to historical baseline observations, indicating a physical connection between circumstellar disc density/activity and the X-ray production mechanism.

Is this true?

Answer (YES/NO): NO